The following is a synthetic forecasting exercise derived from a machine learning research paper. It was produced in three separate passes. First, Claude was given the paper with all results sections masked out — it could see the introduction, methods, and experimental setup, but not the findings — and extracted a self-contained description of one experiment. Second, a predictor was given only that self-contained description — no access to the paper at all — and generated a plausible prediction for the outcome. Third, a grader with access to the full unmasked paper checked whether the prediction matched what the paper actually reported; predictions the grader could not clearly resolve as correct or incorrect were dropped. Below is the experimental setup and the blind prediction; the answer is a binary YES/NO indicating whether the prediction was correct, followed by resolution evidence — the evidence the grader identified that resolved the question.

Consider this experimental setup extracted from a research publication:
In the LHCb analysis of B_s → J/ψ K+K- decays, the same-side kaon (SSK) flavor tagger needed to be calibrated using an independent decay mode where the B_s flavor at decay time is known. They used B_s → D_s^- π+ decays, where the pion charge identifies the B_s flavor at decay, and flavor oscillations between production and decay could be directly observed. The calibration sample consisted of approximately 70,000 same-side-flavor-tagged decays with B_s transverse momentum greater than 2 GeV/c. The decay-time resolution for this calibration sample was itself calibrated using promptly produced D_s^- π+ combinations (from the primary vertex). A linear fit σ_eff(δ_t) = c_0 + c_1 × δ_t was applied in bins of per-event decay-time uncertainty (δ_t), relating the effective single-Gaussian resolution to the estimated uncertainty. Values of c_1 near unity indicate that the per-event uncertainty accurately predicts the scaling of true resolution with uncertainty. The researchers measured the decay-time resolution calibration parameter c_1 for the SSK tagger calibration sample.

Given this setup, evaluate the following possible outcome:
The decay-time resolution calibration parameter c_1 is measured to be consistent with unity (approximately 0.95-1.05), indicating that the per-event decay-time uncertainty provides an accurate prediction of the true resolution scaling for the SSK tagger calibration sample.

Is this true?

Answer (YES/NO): YES